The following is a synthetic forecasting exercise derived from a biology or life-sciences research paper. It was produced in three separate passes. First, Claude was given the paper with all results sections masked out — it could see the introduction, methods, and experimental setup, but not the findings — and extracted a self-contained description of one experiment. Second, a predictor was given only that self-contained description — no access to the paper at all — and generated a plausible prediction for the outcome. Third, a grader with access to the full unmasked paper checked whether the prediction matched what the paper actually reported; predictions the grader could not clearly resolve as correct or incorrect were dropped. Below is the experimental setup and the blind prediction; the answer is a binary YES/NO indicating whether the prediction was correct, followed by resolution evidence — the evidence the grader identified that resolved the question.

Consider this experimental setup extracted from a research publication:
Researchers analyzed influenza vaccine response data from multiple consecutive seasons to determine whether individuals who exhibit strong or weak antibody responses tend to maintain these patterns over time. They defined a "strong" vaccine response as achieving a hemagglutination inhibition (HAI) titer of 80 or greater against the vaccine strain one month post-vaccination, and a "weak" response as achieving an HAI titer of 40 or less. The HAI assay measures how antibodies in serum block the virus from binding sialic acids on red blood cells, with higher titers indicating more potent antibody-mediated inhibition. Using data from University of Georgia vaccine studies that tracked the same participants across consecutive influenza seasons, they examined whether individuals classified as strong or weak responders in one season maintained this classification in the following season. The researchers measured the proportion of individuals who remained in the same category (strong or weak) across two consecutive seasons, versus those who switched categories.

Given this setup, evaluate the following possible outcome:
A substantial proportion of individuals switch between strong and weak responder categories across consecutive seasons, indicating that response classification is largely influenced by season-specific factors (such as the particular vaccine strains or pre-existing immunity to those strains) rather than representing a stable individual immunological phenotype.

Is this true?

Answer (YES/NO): NO